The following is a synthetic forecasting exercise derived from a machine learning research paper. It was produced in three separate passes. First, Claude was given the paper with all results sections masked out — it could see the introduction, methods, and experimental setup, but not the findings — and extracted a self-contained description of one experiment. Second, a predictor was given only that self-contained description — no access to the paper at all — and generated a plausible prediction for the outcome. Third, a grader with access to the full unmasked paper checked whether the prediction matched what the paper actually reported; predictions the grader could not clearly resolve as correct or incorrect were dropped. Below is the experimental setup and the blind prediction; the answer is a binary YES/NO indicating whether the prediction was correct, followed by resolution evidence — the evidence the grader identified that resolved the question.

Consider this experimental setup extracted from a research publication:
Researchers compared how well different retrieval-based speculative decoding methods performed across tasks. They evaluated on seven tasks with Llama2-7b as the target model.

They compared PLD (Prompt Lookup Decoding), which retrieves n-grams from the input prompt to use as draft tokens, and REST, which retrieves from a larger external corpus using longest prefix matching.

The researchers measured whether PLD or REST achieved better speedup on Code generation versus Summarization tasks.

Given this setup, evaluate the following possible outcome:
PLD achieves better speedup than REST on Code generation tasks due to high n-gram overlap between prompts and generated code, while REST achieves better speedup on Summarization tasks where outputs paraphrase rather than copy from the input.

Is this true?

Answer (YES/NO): NO